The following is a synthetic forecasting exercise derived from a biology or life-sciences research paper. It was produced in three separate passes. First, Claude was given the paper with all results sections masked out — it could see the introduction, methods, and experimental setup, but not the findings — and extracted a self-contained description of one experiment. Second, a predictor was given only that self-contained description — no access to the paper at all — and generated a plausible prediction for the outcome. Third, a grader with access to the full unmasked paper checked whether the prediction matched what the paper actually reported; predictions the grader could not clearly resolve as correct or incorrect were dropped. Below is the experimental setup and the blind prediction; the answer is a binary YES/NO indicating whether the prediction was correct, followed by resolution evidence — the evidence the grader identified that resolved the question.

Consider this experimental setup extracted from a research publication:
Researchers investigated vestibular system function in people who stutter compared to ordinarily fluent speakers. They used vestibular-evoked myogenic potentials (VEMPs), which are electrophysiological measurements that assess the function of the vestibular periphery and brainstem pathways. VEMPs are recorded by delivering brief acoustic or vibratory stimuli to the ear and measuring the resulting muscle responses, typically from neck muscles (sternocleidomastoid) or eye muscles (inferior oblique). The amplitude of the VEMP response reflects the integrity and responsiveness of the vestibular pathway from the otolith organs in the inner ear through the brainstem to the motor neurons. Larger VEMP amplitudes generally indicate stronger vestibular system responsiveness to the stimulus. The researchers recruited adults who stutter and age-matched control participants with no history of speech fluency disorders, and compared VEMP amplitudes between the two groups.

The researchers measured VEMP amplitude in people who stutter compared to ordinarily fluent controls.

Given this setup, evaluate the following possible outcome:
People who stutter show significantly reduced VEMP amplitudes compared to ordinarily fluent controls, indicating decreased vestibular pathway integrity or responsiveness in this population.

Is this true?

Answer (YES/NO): YES